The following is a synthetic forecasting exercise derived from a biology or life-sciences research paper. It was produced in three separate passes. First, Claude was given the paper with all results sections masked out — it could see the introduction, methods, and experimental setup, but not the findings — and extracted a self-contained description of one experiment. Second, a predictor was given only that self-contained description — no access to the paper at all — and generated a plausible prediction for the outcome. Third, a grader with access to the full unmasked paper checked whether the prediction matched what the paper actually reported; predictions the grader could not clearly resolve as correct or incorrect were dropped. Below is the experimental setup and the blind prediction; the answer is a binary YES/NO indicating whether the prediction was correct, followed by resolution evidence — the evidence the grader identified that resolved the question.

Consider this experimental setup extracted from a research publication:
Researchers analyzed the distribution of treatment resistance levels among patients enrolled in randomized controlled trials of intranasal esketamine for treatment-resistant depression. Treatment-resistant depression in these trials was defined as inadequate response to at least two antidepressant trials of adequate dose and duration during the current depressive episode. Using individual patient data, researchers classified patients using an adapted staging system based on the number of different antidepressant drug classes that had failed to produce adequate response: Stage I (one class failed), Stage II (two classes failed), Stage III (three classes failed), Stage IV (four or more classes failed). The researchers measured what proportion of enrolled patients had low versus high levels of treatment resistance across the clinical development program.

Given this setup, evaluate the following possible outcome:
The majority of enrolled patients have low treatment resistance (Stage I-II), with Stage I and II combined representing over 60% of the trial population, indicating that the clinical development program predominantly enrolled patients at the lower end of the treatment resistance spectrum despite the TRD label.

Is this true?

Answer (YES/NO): YES